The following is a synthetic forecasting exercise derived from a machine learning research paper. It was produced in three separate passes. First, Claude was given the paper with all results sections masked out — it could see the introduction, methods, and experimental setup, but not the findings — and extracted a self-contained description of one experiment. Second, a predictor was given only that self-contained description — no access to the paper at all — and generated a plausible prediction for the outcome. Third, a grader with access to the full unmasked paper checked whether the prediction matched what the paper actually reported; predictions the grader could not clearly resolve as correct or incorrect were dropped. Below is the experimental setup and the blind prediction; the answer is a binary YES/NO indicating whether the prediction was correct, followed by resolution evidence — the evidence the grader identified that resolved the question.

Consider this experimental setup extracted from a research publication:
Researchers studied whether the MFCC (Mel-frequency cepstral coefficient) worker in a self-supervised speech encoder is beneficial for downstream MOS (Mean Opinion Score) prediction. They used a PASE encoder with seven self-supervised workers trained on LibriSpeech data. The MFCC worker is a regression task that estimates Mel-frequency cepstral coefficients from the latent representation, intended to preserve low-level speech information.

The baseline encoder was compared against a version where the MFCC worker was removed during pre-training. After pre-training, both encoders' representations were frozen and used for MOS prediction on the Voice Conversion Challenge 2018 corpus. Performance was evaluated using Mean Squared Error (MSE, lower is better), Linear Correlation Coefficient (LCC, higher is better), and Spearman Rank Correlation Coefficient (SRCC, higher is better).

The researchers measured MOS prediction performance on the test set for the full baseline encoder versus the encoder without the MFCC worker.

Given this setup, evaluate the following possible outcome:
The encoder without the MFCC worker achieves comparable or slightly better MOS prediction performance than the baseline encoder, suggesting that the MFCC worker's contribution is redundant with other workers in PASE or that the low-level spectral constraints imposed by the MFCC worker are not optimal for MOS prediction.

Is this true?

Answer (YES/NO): YES